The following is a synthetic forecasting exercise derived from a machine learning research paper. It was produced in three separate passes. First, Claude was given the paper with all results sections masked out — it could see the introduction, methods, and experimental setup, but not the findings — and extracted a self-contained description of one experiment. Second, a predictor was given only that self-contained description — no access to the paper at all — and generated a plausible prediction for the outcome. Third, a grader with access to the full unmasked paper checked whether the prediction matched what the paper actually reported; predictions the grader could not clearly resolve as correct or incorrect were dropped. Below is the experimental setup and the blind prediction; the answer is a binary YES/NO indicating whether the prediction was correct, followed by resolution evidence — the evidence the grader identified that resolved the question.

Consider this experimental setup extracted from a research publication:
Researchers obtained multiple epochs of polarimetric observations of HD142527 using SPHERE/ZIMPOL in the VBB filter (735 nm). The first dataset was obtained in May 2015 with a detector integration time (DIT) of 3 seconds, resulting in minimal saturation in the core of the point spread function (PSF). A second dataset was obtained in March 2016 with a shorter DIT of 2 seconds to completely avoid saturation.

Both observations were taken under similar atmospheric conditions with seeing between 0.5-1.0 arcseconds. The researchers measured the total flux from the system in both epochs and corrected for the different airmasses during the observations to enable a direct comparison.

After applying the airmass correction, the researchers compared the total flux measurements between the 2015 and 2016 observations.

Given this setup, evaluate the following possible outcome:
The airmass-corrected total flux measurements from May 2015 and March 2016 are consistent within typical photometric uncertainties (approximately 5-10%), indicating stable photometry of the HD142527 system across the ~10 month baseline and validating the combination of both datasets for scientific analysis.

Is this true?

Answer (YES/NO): YES